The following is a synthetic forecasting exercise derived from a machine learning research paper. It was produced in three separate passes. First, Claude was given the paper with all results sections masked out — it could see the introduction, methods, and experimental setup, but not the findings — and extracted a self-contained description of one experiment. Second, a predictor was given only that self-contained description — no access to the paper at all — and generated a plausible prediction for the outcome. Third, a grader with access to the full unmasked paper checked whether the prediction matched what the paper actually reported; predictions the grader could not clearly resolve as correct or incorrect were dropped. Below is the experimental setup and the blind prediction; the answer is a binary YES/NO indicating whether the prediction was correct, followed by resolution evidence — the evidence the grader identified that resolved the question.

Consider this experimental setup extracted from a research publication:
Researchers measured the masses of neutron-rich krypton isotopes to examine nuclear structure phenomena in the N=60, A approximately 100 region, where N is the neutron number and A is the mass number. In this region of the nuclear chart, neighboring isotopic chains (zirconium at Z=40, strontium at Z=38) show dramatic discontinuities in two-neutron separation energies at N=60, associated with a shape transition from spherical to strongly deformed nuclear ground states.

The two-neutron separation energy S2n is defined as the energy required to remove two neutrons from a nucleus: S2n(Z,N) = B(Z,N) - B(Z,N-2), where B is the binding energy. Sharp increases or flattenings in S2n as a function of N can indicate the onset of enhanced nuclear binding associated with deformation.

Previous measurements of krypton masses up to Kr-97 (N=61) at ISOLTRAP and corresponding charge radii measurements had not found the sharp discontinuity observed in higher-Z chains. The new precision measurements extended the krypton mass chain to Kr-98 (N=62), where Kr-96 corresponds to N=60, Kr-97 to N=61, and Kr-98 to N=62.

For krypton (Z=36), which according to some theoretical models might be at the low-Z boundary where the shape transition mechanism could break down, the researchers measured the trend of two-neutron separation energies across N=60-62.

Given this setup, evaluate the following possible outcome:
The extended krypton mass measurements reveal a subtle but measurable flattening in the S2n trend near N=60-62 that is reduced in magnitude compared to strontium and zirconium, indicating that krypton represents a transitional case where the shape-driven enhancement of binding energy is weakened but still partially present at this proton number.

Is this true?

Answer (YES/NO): YES